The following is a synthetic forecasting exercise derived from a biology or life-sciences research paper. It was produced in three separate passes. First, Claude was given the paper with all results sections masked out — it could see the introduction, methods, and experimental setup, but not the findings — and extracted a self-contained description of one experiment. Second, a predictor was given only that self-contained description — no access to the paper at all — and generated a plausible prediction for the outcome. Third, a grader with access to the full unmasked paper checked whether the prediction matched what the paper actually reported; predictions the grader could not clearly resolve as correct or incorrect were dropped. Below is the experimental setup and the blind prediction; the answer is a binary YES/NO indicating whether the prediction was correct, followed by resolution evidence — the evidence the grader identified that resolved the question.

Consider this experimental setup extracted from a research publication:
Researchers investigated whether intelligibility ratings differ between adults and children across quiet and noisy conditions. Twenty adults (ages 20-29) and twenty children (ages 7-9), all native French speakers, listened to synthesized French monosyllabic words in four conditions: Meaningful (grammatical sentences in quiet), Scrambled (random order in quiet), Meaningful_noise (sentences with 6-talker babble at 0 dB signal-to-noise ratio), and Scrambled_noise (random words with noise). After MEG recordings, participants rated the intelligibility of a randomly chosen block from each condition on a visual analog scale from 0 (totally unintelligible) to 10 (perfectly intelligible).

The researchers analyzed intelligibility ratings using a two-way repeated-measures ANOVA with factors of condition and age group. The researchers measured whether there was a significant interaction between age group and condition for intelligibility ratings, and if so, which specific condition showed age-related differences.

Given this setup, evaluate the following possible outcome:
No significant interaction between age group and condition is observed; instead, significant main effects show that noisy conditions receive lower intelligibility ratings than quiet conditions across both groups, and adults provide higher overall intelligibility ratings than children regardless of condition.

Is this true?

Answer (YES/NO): NO